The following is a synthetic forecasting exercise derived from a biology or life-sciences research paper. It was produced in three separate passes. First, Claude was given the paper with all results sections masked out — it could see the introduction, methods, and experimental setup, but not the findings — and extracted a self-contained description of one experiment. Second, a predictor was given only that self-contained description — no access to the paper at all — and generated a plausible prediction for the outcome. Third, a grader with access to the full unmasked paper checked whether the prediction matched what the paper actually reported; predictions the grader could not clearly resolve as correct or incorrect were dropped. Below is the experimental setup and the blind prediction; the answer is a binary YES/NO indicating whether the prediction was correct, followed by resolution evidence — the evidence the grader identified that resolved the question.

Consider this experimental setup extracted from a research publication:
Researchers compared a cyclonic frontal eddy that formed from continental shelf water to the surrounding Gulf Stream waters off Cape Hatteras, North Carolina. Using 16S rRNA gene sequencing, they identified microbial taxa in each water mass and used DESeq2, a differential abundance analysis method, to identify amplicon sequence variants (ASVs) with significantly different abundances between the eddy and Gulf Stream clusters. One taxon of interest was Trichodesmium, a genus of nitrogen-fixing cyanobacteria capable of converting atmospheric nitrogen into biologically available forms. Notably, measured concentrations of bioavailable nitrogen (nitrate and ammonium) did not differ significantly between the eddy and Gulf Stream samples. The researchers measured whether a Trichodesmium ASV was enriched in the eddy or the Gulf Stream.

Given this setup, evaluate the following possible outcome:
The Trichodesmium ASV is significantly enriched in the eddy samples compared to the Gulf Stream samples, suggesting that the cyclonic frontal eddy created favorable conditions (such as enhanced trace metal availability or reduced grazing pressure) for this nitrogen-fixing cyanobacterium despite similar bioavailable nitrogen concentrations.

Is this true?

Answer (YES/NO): NO